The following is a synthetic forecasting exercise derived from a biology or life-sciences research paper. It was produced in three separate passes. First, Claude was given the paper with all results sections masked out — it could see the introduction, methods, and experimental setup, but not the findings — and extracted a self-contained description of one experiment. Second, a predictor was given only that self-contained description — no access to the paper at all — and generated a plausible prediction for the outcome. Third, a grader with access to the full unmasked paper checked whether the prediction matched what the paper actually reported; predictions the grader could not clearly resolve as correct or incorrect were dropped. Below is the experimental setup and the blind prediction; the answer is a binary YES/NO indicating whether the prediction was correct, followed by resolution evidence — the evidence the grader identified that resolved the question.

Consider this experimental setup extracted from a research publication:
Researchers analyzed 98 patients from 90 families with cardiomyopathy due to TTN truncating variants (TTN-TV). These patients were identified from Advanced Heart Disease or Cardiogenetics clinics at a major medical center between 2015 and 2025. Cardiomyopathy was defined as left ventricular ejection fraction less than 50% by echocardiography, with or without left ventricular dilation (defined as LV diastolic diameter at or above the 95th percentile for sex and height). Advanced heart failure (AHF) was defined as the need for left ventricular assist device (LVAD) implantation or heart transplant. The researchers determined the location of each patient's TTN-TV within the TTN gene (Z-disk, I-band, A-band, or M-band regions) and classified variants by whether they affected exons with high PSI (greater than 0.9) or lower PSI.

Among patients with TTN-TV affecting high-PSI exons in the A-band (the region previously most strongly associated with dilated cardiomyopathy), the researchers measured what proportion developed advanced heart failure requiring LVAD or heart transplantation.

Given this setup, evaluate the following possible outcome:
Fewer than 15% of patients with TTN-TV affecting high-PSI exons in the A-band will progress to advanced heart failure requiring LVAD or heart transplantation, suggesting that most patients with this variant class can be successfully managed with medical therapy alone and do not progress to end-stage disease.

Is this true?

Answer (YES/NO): NO